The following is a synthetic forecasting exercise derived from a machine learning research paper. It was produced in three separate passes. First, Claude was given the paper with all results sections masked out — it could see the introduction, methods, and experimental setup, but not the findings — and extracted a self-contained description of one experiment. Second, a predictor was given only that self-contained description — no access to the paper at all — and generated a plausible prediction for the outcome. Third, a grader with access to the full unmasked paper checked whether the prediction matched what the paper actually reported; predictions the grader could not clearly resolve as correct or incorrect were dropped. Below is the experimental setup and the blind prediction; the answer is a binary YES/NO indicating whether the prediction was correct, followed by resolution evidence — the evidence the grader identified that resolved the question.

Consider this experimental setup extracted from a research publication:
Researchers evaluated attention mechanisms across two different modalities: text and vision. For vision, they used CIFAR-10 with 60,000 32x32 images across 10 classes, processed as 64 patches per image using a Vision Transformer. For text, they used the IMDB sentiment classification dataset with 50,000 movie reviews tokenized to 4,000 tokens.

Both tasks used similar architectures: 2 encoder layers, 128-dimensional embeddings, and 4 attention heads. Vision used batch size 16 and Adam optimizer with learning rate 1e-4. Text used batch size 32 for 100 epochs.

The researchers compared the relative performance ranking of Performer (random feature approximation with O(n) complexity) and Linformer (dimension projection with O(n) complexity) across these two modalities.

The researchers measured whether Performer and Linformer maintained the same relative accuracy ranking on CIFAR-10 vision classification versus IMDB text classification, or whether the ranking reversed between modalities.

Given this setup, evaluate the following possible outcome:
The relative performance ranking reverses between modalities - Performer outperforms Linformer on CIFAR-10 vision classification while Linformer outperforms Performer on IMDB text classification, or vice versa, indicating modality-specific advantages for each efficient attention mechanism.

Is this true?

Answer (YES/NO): NO